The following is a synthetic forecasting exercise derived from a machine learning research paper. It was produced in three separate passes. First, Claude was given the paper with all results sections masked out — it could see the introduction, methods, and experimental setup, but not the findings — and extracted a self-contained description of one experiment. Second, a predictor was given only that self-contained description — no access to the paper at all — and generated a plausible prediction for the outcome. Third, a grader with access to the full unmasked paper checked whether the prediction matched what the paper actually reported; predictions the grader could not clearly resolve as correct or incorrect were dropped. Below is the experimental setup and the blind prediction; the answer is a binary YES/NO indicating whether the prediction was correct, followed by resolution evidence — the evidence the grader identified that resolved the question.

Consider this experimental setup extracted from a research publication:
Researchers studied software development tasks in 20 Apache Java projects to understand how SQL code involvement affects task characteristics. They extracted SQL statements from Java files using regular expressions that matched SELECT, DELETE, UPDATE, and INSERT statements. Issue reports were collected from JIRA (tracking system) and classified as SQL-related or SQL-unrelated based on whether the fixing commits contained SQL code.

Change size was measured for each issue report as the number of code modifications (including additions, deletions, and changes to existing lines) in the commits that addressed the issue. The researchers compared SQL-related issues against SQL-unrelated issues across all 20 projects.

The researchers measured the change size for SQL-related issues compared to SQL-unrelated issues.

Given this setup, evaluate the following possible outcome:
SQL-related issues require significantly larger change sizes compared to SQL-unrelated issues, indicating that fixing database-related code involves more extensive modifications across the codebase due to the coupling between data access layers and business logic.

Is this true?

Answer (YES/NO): YES